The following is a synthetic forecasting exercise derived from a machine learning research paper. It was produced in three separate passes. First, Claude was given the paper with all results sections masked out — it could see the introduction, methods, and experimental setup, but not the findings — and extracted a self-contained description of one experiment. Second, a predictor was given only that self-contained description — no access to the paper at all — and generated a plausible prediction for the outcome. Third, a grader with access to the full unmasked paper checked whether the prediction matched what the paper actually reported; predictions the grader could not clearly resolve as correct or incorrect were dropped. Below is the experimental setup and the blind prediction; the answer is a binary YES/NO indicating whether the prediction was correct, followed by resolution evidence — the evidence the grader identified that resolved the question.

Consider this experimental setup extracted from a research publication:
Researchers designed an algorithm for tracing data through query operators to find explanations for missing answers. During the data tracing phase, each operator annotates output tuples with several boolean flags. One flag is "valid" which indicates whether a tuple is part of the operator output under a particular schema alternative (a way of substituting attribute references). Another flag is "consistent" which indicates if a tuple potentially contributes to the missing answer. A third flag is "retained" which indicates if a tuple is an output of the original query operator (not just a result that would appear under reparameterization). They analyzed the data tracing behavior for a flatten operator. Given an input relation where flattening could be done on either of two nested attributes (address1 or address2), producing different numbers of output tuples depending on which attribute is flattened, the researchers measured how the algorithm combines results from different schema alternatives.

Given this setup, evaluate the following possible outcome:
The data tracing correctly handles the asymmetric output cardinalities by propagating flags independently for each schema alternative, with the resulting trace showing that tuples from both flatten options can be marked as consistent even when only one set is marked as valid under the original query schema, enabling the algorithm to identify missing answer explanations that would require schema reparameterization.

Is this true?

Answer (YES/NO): YES